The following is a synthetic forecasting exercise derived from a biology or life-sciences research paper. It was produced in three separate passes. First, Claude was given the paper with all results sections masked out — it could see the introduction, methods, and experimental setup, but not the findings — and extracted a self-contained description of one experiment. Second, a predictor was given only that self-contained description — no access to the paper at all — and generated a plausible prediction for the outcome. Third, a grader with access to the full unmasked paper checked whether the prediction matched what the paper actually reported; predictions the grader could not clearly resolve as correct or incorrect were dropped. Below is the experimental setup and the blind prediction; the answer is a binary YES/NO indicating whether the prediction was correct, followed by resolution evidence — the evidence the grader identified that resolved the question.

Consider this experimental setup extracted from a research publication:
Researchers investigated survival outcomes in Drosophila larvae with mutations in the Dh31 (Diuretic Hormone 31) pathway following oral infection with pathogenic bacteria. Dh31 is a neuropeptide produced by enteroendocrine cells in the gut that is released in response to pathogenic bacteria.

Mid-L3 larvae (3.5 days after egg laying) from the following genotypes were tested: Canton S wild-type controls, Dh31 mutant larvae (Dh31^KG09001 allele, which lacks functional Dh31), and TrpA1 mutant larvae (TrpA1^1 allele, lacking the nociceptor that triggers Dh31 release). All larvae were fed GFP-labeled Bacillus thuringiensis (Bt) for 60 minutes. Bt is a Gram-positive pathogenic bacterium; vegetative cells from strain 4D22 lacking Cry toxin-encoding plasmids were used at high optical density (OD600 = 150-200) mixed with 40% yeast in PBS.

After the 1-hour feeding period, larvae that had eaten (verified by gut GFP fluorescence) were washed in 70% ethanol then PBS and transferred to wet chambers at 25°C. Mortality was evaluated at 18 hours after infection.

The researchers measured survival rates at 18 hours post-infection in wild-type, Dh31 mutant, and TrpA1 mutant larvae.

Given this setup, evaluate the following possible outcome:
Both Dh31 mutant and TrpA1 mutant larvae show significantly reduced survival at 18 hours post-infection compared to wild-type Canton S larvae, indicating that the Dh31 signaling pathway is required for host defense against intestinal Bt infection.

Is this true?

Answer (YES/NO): YES